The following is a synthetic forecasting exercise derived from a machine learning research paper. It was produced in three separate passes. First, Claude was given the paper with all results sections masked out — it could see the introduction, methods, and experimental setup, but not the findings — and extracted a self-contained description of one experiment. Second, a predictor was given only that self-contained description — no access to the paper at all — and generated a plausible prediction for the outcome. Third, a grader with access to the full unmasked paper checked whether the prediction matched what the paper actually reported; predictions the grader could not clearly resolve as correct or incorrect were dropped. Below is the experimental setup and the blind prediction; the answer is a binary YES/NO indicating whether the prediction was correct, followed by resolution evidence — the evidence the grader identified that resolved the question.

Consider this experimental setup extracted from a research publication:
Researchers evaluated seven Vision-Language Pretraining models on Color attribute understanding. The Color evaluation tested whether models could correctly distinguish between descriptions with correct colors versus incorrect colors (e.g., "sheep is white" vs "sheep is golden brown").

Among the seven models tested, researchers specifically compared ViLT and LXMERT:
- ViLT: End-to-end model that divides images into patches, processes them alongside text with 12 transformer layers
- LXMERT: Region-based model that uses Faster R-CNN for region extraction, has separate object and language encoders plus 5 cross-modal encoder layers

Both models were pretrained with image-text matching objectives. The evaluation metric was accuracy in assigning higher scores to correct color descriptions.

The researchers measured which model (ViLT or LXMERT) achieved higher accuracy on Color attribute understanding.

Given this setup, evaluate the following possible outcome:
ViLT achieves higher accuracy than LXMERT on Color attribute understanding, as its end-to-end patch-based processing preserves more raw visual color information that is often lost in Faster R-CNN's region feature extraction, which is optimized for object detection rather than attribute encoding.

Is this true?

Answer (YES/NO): YES